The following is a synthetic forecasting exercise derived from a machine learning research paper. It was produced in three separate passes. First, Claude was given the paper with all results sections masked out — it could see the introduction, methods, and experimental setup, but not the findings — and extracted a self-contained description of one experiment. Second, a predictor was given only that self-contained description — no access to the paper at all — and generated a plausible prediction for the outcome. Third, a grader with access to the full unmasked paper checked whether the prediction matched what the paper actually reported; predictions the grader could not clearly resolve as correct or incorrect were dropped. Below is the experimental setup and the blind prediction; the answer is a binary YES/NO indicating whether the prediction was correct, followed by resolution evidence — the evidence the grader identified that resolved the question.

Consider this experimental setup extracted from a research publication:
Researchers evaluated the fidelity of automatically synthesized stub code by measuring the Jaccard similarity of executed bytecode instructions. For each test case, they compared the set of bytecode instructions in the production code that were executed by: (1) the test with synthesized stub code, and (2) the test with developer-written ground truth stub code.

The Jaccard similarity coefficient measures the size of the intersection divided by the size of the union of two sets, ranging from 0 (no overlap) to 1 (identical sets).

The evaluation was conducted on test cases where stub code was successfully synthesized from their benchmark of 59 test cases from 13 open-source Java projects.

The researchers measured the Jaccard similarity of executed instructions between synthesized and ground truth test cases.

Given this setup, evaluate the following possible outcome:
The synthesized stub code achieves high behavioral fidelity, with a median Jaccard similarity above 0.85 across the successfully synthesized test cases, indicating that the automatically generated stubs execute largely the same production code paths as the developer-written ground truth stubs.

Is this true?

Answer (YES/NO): YES